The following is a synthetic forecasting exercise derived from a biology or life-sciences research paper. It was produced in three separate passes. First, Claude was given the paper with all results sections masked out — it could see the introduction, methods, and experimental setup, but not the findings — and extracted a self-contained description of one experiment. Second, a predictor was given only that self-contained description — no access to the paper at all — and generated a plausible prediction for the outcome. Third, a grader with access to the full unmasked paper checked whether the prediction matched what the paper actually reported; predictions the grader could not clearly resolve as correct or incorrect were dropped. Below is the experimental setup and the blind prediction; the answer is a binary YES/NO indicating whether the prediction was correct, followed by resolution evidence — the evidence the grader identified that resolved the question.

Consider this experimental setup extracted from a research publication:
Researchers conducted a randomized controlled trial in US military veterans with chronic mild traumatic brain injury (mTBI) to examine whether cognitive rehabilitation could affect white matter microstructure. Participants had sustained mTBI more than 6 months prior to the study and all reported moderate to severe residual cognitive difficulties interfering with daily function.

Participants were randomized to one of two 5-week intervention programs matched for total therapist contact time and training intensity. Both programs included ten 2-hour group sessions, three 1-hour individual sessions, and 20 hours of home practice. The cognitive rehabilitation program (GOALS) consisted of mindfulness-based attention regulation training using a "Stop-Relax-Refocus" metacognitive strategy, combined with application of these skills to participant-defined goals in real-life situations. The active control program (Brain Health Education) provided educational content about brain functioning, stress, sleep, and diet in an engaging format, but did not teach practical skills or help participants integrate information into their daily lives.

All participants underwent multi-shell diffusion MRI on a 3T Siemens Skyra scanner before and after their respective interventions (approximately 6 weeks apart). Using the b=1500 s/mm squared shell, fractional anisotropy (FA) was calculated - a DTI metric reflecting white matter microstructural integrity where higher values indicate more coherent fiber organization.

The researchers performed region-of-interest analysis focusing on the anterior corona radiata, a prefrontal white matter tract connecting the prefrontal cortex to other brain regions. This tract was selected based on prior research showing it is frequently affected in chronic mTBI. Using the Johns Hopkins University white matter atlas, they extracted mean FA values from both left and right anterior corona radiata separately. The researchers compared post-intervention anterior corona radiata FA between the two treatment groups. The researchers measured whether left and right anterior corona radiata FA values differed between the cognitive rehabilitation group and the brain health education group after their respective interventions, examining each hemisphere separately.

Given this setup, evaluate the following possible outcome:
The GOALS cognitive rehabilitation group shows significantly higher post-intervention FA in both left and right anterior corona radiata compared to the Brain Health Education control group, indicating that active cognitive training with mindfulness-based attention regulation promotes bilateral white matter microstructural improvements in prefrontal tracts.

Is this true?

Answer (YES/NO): YES